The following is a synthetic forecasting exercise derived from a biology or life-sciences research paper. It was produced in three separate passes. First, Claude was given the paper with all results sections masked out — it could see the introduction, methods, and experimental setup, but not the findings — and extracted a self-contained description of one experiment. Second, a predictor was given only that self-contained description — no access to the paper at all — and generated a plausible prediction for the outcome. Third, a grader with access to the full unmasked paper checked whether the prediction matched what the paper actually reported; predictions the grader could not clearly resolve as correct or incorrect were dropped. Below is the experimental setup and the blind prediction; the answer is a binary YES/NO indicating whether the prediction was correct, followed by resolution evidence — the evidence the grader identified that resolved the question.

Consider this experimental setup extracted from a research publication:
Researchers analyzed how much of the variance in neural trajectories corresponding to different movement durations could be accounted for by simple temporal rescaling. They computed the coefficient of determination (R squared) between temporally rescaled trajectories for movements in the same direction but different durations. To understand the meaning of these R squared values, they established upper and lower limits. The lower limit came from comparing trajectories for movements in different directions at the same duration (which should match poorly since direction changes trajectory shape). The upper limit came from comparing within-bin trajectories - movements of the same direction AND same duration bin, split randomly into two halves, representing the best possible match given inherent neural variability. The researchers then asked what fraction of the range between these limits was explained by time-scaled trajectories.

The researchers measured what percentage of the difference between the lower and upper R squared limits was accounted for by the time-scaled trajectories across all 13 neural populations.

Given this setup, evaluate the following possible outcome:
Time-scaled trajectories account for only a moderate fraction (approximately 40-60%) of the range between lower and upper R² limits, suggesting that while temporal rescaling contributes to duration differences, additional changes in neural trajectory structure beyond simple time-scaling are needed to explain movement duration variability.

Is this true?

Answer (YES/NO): NO